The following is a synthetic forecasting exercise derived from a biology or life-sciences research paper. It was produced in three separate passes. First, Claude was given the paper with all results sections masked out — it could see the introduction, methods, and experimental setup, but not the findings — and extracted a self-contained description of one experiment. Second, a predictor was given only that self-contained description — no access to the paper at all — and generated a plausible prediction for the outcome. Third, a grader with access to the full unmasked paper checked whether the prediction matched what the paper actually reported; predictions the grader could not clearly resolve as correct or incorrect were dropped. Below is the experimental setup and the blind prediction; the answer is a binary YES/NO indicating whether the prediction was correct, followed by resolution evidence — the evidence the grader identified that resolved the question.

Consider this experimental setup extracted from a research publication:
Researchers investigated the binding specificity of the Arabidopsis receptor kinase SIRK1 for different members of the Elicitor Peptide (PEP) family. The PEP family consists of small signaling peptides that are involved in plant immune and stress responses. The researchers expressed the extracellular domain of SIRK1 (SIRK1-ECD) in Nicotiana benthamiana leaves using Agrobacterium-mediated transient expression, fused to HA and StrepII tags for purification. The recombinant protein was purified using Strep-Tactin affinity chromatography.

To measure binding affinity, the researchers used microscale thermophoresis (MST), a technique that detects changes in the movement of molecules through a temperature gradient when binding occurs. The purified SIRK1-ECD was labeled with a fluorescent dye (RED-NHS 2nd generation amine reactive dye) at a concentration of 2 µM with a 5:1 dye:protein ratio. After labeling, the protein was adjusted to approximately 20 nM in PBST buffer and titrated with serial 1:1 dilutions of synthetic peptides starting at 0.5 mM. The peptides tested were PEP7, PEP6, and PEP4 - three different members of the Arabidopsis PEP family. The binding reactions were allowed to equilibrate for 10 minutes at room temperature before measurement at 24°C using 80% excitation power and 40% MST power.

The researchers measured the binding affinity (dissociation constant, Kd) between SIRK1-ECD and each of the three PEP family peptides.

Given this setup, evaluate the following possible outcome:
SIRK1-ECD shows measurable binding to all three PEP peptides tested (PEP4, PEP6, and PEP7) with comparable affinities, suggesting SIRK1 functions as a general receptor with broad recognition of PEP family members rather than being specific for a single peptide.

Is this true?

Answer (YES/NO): NO